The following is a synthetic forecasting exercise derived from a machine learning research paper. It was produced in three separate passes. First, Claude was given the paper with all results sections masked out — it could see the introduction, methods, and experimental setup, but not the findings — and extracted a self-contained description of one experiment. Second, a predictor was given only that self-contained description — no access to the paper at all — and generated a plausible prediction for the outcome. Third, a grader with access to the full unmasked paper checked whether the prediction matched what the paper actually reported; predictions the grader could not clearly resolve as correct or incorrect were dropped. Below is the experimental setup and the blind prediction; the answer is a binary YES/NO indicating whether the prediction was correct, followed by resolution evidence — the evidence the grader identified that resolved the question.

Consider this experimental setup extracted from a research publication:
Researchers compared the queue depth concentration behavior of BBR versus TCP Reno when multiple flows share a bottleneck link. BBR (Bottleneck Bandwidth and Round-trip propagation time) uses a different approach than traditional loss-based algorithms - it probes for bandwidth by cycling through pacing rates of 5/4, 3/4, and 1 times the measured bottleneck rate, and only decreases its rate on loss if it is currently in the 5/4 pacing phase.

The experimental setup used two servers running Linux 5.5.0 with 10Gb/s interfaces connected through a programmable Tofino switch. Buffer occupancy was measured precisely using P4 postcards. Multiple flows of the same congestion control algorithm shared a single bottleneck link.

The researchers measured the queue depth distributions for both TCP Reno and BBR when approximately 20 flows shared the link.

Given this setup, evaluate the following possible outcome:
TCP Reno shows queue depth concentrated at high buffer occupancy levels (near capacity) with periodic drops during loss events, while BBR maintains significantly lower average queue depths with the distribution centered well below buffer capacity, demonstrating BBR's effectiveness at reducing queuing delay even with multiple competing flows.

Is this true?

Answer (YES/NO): NO